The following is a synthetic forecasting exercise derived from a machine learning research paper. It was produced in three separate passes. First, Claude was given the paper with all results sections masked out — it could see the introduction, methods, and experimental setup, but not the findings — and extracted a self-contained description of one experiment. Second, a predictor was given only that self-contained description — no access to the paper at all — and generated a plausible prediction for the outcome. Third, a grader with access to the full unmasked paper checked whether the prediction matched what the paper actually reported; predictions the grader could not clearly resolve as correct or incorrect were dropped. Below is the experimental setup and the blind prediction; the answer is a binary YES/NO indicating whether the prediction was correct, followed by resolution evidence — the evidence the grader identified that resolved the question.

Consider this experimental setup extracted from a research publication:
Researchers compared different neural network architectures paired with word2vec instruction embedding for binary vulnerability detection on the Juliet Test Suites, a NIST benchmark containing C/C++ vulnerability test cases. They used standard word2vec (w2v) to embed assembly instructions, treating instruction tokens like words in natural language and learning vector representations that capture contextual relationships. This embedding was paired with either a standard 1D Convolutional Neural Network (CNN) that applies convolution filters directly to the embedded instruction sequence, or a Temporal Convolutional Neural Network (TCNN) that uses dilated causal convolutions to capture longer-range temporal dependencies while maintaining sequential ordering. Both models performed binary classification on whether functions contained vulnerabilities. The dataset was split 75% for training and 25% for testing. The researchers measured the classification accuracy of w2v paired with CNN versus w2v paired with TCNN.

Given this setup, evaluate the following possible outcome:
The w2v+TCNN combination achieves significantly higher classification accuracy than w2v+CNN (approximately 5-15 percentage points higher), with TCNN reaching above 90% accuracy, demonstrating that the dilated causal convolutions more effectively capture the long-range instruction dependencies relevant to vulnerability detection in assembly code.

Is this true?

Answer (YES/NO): YES